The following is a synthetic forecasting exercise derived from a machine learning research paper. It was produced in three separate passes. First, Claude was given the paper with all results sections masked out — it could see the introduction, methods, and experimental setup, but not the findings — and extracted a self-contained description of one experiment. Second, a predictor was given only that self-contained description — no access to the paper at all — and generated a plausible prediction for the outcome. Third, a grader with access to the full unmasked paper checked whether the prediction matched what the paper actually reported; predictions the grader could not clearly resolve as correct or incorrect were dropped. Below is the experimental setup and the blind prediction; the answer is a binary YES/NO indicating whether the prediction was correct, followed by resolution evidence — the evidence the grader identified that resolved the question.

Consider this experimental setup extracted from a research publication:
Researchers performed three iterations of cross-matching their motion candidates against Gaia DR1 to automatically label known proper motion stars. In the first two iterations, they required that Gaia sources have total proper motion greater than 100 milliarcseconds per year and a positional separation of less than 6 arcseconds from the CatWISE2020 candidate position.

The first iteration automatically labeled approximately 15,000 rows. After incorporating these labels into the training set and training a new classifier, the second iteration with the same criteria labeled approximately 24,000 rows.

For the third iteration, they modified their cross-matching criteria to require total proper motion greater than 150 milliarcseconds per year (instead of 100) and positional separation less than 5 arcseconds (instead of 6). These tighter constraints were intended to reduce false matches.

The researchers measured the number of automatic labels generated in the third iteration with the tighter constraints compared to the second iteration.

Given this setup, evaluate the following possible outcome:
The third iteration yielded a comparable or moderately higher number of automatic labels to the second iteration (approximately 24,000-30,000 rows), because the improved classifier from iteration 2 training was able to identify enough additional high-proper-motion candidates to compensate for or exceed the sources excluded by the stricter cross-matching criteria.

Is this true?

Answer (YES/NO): NO